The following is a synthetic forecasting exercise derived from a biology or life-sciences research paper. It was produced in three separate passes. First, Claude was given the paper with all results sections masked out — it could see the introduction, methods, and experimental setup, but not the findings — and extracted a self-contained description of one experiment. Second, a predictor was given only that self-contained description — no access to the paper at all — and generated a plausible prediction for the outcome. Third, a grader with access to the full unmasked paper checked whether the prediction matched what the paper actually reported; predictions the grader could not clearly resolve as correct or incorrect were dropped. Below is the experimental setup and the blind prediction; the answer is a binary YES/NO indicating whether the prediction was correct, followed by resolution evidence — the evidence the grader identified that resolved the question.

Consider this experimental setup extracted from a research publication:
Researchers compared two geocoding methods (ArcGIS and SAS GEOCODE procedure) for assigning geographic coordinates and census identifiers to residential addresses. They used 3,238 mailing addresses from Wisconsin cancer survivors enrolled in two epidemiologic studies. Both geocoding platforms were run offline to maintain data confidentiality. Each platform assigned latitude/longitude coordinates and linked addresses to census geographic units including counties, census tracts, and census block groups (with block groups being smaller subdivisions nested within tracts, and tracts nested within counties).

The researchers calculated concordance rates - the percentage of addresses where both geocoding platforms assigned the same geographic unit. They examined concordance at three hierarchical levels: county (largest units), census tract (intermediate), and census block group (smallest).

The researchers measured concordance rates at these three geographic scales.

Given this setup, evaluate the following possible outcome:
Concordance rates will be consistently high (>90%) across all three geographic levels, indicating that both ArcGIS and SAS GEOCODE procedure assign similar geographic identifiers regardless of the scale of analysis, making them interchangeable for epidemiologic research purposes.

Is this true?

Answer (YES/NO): NO